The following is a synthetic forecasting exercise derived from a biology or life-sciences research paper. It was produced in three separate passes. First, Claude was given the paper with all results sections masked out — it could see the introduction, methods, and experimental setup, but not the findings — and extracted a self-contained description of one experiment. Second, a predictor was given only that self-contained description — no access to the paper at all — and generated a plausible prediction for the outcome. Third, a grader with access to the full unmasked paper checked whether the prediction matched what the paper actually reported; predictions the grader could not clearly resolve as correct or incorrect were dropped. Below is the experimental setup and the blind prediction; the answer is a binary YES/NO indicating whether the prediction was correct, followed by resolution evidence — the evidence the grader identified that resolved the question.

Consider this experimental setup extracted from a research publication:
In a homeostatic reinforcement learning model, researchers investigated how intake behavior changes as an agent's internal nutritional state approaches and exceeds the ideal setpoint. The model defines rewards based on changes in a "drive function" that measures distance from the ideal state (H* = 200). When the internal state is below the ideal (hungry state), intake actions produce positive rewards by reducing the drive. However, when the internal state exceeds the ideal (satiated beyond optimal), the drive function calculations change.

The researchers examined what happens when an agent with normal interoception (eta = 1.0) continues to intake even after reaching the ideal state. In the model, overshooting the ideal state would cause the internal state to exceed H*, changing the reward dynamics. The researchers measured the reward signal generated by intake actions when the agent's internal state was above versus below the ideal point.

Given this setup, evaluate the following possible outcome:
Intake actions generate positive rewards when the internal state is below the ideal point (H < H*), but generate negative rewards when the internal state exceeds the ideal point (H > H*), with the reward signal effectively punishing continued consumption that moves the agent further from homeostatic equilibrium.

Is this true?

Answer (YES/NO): YES